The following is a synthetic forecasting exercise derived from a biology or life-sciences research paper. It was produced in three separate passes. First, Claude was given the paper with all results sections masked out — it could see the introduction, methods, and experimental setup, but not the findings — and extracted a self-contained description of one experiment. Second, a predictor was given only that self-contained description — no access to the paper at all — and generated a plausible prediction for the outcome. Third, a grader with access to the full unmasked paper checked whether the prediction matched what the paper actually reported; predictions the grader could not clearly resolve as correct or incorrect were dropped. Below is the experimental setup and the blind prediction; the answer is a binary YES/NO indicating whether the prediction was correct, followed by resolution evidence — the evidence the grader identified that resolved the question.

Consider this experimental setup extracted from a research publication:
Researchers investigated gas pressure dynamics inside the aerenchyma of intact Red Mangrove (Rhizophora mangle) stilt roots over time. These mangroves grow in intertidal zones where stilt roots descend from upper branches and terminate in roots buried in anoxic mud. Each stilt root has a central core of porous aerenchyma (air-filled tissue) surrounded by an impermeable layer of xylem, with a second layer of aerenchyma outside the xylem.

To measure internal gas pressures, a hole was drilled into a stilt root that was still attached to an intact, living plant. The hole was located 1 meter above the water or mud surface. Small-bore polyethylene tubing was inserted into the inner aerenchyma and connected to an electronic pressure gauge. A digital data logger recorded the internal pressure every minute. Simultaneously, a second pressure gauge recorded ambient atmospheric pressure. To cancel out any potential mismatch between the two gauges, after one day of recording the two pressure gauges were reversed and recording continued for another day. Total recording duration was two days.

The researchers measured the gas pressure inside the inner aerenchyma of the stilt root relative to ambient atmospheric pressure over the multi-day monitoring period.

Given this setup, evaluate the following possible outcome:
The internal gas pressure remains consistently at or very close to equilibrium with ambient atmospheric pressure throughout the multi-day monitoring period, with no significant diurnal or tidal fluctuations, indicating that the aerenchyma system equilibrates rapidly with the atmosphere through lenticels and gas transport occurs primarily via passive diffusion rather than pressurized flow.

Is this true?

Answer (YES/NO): NO